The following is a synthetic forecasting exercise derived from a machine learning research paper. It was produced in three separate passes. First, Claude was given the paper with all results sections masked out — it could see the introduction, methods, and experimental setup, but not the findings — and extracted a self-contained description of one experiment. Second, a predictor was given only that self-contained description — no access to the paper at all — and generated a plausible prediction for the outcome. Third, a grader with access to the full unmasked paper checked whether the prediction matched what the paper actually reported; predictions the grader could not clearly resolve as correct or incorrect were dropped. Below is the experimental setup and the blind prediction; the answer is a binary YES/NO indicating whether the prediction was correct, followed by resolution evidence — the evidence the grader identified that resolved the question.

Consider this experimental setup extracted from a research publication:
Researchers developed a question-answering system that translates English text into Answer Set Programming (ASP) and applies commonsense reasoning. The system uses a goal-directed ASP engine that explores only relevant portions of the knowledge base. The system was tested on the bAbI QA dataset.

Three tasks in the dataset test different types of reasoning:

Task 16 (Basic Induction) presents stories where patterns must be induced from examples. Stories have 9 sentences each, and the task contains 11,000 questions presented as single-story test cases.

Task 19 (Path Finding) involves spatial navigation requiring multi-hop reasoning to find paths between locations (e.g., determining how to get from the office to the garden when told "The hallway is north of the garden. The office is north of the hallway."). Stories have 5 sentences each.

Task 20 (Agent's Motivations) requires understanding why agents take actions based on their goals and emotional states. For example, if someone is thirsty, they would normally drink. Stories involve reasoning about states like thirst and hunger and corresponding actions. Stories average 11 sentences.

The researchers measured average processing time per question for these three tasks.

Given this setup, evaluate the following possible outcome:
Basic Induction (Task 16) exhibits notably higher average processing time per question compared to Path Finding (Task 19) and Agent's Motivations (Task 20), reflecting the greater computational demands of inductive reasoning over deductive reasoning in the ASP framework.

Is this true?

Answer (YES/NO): NO